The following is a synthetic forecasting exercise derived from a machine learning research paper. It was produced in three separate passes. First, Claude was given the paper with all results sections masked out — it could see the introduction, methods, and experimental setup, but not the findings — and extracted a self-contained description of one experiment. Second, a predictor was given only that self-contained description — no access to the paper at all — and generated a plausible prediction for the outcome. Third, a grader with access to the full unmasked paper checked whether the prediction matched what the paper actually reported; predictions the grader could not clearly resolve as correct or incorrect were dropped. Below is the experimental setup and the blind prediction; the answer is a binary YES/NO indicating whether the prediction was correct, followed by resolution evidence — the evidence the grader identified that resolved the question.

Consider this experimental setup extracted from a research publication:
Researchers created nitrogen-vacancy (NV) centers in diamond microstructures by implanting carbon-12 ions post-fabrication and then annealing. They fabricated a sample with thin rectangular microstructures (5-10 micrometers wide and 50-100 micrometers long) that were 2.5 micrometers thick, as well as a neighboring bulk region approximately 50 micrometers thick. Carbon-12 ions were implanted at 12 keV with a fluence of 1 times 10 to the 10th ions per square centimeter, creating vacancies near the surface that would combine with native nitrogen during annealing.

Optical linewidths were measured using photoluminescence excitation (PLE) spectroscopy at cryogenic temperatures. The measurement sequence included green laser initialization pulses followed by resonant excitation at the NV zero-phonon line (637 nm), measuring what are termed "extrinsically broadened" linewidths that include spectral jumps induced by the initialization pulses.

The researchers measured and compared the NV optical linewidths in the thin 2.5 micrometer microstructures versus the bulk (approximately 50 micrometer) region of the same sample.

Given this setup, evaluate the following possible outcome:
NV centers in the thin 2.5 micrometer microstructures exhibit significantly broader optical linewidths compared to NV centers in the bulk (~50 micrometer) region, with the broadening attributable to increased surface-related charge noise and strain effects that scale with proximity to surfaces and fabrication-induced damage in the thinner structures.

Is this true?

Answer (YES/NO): NO